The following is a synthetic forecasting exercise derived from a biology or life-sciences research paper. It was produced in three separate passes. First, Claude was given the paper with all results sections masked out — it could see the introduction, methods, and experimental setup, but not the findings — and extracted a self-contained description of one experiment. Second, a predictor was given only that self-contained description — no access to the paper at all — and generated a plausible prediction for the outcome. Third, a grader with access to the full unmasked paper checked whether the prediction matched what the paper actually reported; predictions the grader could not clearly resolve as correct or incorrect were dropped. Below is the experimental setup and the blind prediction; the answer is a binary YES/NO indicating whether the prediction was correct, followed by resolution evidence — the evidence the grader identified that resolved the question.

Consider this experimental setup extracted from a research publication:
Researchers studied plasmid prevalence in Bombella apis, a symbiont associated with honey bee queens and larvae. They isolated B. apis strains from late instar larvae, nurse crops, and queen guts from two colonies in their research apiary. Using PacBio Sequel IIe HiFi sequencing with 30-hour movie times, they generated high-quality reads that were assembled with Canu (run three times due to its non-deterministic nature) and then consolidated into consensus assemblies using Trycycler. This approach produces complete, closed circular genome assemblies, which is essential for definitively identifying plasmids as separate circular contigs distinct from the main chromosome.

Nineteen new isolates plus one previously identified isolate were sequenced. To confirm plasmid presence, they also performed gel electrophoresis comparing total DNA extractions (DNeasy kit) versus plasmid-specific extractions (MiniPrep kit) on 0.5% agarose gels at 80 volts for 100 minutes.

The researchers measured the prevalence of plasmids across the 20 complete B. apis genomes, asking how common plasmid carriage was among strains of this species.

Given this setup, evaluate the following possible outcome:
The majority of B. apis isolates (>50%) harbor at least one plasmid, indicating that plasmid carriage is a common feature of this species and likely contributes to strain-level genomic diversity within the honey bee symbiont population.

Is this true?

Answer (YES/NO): NO